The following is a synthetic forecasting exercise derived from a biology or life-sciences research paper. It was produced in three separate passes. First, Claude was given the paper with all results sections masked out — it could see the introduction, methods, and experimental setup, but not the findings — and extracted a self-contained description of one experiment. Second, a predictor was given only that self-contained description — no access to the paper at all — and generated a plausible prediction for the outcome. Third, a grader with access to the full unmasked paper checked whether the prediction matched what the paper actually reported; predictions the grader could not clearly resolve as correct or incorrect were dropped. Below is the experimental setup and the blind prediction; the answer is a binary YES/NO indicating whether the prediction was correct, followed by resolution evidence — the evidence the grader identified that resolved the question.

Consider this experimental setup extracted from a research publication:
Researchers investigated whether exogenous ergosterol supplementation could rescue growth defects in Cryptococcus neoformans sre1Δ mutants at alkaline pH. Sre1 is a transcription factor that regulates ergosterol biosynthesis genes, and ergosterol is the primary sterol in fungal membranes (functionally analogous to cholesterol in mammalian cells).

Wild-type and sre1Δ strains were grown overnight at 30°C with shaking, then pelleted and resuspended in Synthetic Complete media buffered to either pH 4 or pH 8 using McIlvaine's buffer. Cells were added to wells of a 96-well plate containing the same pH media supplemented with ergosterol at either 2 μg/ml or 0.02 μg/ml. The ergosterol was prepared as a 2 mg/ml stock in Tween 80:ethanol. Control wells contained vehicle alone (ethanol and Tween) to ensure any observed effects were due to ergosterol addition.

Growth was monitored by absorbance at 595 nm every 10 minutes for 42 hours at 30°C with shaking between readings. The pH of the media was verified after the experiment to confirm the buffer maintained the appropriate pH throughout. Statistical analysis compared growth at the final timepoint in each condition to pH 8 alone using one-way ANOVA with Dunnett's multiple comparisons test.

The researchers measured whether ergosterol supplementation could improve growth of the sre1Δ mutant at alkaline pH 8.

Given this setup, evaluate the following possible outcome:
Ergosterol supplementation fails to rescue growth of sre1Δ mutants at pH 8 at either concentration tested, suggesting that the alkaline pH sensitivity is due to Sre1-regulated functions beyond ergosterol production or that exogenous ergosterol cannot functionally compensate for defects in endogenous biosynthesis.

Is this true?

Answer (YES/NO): NO